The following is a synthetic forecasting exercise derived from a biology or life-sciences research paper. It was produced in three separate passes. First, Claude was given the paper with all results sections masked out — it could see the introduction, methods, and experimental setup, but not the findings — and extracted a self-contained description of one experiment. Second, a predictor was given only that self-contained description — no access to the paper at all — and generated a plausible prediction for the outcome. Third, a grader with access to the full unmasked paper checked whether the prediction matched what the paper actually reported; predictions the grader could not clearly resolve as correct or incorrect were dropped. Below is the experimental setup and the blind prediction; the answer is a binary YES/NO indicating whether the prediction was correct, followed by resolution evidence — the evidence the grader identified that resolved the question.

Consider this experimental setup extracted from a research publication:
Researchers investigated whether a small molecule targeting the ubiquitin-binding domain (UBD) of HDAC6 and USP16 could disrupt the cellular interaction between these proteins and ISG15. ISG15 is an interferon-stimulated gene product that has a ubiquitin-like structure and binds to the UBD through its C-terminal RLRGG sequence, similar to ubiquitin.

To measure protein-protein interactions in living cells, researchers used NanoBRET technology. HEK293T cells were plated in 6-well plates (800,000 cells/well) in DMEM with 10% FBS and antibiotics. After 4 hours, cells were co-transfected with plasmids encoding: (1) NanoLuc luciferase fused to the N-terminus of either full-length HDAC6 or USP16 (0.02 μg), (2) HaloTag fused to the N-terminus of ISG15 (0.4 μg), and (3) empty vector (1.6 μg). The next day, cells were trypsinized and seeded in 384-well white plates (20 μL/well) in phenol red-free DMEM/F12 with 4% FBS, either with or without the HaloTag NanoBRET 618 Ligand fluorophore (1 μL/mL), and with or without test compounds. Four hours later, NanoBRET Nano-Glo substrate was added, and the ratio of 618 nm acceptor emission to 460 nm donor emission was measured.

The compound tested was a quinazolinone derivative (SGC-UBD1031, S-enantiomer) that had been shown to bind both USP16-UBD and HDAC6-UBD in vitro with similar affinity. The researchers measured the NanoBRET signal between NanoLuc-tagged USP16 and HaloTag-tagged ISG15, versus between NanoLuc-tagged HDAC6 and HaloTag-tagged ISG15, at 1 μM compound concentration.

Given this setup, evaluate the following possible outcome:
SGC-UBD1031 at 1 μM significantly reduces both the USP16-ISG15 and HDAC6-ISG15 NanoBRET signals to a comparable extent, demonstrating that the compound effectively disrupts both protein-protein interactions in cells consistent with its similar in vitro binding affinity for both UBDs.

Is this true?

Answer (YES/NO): YES